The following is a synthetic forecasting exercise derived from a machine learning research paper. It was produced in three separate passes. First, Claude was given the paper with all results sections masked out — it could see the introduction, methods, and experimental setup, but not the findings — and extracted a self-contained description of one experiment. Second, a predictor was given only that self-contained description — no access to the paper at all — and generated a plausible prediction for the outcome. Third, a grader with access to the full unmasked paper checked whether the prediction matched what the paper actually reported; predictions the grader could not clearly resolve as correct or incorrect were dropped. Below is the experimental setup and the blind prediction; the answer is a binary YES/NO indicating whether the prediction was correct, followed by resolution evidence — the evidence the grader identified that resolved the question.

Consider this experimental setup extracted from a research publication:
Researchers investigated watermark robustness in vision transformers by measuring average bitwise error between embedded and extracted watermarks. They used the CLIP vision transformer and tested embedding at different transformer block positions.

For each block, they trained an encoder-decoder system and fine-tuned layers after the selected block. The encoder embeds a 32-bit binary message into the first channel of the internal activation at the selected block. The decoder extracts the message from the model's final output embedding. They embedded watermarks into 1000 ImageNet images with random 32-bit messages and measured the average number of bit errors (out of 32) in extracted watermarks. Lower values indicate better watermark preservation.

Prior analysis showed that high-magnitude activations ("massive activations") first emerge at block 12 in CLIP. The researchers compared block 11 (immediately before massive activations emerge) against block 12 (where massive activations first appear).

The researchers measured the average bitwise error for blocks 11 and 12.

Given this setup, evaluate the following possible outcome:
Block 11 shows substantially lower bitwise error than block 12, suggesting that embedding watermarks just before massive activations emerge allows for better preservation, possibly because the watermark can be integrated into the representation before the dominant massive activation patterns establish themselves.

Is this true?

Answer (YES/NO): NO